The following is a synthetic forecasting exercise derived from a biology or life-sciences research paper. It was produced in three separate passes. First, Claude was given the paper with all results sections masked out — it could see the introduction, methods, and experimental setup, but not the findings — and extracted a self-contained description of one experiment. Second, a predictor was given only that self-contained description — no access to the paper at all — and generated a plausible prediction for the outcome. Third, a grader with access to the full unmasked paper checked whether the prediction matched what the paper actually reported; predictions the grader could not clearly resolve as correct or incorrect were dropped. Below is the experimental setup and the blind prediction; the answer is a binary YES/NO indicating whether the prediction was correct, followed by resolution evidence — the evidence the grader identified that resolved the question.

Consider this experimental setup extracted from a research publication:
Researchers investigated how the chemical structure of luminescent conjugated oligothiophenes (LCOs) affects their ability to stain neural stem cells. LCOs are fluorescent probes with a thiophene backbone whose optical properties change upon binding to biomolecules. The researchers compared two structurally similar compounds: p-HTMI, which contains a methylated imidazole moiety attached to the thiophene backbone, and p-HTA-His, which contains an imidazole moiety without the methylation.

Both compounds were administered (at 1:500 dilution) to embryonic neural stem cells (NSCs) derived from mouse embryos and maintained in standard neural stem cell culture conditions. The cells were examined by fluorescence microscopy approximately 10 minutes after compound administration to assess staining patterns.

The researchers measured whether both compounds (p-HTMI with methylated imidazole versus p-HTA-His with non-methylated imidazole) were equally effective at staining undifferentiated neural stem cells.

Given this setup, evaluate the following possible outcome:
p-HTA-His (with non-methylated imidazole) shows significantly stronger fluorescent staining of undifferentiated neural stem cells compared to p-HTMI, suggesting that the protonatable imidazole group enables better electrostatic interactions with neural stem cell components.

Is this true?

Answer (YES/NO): NO